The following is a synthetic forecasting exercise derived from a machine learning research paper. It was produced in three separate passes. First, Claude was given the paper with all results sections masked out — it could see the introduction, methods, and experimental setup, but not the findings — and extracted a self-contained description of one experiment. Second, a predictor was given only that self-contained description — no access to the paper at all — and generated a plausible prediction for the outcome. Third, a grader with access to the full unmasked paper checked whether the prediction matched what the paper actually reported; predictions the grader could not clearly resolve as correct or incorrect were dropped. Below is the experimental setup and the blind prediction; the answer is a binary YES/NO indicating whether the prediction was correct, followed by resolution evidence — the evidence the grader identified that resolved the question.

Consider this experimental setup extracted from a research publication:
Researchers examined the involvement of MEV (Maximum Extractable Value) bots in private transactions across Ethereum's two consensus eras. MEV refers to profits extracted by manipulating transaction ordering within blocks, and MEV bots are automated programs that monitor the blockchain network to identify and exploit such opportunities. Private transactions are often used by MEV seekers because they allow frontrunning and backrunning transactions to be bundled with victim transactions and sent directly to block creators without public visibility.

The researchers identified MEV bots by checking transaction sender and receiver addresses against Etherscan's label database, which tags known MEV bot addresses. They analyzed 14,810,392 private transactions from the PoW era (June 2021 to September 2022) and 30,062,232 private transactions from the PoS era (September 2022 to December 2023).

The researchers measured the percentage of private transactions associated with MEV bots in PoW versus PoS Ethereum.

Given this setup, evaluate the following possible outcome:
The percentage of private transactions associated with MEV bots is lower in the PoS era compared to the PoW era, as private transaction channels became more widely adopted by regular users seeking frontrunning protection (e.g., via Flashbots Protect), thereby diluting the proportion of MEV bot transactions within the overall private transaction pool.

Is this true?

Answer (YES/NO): NO